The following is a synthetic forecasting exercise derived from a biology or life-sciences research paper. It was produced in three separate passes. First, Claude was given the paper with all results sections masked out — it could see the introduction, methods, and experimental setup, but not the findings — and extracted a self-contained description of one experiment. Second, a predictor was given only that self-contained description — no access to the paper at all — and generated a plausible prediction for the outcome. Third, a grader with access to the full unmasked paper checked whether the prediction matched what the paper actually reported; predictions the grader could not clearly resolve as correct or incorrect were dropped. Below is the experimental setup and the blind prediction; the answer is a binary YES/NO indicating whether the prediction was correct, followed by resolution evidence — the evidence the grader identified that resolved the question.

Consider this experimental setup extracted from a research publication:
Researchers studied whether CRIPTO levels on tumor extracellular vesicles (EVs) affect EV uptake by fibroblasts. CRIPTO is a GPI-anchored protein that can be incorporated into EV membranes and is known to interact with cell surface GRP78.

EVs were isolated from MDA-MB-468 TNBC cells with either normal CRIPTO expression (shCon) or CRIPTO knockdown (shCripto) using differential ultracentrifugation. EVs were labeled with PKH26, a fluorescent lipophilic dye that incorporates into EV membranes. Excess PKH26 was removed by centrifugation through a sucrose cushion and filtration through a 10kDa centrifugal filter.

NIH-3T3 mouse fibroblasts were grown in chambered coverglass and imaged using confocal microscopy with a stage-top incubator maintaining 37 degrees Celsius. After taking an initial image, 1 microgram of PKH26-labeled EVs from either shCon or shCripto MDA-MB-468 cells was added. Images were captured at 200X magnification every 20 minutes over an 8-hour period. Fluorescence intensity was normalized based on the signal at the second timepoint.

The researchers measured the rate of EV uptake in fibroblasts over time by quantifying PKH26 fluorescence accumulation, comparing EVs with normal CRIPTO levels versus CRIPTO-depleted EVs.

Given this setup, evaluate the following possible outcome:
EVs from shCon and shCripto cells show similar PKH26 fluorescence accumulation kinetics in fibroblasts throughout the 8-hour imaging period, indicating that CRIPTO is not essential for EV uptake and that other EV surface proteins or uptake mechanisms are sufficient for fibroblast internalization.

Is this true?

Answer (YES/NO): NO